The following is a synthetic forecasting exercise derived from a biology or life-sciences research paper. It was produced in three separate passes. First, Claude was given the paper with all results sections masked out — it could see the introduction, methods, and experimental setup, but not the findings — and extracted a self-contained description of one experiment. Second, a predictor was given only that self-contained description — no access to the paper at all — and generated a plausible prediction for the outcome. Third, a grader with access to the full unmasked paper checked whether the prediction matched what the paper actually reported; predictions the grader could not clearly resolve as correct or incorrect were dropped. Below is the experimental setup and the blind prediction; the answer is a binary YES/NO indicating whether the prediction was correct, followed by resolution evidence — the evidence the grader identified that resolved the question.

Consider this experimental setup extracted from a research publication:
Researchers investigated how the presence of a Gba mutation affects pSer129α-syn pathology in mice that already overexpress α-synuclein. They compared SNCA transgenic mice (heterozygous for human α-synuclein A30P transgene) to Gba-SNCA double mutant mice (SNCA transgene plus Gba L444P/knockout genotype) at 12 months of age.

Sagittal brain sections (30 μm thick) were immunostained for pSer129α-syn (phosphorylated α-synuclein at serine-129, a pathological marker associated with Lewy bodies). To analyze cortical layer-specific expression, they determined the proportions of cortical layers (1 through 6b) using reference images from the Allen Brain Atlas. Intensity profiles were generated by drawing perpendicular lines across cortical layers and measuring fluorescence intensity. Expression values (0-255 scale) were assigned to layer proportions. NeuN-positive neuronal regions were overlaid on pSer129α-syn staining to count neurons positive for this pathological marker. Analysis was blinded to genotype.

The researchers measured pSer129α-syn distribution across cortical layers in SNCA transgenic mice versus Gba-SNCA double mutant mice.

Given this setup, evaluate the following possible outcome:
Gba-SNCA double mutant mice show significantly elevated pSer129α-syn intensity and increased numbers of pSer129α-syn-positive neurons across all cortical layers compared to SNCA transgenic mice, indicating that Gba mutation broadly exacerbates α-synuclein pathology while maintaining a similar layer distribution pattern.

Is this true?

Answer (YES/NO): NO